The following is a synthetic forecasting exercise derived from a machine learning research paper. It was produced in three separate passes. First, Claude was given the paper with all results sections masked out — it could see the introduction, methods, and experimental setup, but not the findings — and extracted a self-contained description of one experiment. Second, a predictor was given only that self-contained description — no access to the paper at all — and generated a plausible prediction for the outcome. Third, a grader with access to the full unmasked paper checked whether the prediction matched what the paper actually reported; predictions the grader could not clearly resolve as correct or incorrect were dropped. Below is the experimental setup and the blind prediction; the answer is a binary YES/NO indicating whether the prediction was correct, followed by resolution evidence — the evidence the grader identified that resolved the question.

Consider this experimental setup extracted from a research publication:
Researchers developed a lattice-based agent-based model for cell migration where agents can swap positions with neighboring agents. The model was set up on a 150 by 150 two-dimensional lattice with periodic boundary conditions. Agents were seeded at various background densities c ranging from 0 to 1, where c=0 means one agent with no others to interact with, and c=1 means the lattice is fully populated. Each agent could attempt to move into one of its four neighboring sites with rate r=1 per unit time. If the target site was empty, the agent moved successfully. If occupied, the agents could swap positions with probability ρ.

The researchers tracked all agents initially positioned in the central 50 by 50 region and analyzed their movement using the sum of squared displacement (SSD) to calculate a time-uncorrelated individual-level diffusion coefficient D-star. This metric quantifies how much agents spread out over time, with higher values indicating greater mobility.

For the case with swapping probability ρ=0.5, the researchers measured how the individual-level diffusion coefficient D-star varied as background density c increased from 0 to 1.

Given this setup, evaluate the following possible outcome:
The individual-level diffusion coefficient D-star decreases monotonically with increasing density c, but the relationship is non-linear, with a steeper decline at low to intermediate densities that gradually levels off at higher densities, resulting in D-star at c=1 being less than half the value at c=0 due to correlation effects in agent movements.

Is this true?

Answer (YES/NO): NO